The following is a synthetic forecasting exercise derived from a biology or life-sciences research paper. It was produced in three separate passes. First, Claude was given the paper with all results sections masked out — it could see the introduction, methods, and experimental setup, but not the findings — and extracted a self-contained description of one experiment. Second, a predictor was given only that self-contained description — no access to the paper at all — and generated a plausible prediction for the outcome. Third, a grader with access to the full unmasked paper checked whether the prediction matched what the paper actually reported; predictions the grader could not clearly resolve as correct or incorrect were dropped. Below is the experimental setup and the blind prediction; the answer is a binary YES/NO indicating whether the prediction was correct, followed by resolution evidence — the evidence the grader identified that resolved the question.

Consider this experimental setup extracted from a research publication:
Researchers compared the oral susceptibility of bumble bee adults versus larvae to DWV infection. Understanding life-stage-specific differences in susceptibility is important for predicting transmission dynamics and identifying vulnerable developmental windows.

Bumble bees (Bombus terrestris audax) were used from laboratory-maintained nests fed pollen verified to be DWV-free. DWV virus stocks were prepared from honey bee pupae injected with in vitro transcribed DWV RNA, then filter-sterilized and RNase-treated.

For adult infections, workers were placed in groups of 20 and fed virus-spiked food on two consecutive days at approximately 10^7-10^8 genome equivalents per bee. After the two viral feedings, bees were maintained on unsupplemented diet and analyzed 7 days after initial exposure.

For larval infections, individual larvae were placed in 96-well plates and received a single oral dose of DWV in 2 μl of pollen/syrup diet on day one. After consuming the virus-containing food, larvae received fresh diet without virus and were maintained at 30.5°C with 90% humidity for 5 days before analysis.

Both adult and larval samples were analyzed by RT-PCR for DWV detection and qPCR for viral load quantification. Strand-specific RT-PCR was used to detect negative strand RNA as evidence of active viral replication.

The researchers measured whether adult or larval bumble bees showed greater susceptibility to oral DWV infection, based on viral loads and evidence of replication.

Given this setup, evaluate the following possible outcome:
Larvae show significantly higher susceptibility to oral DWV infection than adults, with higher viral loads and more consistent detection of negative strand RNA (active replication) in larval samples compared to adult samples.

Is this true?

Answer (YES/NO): YES